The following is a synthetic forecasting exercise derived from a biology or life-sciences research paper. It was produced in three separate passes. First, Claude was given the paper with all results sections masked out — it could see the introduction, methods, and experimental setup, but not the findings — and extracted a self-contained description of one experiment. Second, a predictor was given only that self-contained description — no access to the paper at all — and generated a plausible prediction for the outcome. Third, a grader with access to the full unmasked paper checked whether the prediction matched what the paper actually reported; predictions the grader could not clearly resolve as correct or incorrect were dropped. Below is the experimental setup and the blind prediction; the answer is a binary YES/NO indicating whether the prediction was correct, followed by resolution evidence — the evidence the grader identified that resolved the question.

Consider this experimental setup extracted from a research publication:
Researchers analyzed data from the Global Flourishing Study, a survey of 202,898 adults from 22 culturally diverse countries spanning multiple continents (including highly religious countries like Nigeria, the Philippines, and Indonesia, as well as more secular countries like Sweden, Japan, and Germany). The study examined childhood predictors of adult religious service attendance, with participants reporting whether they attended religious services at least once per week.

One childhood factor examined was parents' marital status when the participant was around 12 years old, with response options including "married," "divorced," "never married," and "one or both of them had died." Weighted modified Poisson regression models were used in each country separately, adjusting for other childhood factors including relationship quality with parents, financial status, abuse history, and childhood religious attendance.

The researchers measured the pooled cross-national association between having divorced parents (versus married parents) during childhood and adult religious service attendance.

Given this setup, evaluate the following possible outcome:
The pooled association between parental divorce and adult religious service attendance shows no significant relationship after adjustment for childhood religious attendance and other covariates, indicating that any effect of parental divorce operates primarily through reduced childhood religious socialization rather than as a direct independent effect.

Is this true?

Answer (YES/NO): NO